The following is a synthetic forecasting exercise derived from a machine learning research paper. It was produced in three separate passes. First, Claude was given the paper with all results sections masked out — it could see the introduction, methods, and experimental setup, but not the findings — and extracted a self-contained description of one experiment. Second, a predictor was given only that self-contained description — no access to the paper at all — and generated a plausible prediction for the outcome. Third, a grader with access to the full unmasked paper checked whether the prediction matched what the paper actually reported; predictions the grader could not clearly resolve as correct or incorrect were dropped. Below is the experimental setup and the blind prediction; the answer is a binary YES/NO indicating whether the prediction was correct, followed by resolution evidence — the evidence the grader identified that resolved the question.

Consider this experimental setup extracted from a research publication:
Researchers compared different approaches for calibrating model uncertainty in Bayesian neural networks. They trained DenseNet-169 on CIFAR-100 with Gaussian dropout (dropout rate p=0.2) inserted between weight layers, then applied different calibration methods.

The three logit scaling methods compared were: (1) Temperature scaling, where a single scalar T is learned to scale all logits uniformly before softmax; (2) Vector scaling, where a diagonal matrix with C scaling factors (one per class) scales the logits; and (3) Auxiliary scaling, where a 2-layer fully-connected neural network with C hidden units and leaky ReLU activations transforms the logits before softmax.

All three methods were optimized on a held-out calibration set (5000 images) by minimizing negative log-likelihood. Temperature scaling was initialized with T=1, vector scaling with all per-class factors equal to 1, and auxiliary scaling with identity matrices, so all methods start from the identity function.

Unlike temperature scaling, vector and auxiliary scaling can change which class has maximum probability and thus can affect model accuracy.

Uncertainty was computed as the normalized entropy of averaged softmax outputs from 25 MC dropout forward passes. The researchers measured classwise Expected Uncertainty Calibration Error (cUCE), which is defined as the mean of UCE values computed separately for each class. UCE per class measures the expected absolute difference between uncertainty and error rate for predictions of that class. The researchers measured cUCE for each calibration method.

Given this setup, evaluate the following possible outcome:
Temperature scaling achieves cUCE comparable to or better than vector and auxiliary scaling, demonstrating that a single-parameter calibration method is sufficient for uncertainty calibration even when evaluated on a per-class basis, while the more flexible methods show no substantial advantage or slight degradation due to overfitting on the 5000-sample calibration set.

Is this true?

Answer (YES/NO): YES